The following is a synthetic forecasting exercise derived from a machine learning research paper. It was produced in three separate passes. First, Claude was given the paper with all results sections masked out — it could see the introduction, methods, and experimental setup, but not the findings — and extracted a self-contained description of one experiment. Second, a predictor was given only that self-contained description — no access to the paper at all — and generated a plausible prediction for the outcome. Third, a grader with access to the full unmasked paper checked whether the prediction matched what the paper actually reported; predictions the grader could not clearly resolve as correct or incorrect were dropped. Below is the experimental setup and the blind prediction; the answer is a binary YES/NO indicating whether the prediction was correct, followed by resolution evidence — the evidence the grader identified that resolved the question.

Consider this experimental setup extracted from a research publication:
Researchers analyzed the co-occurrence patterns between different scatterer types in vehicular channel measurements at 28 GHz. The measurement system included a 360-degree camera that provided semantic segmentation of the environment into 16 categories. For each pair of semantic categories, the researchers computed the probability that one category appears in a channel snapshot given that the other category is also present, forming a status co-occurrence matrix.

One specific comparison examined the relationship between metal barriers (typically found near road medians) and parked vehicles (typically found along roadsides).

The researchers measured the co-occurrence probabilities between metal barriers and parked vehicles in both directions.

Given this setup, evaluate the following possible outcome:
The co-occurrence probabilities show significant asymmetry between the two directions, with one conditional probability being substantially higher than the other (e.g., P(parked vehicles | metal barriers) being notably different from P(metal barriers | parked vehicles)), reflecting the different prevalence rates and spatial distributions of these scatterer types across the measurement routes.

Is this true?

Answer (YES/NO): NO